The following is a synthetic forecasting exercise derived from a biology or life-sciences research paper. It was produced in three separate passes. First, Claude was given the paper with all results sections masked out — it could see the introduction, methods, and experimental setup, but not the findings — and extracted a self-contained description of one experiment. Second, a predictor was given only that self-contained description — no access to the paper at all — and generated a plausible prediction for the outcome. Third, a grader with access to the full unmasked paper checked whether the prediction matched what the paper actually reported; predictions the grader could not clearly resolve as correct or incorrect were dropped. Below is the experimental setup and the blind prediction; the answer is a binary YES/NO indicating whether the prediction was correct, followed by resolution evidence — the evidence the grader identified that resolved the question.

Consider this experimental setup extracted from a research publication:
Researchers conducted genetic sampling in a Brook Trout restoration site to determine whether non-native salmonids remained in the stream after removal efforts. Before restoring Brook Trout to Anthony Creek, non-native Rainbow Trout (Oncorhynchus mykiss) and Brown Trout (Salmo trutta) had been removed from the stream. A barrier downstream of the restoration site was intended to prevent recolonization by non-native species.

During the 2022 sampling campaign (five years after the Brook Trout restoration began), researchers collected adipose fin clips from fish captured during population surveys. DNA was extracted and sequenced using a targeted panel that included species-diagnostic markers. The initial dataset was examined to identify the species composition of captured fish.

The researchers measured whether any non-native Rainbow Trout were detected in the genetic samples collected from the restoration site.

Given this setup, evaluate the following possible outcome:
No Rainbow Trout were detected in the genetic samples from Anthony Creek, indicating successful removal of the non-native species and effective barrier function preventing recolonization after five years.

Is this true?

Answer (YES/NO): NO